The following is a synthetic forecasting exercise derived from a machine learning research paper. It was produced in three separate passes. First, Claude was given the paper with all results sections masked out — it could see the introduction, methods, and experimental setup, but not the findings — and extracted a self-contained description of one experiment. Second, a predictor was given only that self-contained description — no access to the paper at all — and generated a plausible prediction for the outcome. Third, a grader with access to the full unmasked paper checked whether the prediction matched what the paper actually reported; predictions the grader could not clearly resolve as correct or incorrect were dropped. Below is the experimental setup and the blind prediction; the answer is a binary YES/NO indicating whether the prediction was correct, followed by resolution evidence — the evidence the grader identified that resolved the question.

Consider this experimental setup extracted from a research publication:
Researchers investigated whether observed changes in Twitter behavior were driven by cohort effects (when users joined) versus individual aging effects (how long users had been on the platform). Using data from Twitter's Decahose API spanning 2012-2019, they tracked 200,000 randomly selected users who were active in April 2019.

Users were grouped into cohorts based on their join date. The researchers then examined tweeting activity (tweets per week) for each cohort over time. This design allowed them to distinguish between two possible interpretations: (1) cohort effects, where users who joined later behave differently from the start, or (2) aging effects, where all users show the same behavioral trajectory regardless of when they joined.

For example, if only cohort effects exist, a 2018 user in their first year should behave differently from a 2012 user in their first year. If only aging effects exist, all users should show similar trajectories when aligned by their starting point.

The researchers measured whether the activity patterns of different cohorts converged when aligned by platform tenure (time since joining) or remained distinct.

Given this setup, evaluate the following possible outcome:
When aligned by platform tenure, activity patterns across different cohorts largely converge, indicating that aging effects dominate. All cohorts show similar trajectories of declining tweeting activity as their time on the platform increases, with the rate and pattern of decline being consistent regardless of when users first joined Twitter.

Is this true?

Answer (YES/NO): NO